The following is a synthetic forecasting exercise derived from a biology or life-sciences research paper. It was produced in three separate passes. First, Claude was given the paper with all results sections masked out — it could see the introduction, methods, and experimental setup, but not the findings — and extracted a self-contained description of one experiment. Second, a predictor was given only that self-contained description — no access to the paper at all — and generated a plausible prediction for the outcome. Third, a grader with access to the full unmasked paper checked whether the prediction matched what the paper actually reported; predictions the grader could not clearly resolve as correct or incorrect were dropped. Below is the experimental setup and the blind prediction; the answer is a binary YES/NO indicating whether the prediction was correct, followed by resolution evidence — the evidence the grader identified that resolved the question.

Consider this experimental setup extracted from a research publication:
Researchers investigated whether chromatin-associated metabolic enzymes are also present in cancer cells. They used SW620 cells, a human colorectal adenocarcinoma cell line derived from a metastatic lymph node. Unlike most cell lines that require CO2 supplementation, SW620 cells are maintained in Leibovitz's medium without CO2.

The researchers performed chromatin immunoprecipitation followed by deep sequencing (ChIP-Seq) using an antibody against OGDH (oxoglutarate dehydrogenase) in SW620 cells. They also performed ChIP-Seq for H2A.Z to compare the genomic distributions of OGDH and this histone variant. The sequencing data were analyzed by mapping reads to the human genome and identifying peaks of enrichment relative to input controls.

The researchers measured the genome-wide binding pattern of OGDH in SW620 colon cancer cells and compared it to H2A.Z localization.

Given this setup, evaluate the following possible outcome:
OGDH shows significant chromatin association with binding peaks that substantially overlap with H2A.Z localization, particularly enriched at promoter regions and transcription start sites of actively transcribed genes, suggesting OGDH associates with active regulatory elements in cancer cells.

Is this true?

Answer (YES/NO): YES